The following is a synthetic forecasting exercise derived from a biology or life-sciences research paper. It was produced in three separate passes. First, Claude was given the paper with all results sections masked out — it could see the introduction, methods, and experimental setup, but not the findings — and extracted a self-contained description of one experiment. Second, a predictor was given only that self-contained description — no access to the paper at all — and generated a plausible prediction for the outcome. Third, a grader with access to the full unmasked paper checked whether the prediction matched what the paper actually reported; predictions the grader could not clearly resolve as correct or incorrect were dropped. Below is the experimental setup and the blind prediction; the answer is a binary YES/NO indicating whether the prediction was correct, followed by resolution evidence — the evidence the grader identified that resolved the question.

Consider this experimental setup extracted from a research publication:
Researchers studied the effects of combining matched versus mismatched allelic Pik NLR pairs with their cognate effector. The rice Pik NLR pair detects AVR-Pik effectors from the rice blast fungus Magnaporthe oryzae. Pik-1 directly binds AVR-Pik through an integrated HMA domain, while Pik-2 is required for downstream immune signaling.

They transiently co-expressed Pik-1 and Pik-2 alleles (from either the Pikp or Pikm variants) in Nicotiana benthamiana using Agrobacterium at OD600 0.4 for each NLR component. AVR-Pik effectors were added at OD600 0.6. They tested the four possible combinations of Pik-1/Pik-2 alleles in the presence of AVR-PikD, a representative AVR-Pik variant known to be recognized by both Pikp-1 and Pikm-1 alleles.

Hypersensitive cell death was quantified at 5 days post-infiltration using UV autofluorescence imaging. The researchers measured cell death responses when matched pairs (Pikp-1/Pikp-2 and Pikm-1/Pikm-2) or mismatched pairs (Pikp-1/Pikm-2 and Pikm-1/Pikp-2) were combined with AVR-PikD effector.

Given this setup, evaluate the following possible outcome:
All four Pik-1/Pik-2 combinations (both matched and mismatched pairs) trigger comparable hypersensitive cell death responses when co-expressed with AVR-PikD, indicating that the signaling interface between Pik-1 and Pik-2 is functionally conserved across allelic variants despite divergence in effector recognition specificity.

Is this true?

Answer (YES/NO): NO